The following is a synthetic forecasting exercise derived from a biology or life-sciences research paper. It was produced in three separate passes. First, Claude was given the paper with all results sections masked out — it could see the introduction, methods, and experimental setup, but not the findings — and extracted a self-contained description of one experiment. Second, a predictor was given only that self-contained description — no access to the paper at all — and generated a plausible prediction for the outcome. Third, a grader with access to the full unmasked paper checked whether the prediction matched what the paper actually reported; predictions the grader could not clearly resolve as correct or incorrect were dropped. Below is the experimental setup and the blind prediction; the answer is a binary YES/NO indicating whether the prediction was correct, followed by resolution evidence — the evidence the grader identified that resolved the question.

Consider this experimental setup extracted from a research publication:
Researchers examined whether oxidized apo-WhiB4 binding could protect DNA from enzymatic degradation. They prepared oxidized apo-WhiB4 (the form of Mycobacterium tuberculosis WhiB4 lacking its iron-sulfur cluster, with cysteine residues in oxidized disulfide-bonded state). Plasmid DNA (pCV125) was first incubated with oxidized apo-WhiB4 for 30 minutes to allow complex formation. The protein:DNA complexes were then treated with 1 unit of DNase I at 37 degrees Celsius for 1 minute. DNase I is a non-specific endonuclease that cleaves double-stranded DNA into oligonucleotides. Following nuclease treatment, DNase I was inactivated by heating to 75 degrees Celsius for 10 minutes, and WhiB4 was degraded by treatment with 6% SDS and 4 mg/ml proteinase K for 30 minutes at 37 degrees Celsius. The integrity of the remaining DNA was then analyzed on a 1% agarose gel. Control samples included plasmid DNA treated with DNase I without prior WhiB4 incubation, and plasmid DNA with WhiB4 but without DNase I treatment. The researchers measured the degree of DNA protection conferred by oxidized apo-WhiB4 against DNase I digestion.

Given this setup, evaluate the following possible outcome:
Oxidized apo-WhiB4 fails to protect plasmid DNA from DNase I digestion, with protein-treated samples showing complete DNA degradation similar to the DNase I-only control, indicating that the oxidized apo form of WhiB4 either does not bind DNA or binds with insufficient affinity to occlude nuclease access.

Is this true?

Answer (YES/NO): NO